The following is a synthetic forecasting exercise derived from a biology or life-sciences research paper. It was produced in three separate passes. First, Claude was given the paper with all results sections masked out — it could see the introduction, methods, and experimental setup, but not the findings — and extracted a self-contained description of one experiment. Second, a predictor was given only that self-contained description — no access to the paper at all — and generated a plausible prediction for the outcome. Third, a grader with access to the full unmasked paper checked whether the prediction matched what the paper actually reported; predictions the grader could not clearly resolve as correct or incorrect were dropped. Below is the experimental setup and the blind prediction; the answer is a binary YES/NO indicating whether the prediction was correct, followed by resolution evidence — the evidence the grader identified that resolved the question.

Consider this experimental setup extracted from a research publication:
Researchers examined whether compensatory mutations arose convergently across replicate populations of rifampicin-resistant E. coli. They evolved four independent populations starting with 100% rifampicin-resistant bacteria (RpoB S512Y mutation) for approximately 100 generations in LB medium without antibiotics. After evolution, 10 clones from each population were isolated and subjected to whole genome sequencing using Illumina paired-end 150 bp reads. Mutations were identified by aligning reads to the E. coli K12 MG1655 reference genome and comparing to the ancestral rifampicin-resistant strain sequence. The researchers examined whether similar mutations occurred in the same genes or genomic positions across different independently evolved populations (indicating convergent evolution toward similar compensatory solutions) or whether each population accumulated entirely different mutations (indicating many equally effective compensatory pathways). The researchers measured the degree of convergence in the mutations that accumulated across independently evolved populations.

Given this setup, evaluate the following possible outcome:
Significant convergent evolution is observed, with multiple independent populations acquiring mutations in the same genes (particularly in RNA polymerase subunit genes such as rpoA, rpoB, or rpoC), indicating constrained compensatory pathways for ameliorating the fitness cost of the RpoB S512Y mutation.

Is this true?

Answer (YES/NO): NO